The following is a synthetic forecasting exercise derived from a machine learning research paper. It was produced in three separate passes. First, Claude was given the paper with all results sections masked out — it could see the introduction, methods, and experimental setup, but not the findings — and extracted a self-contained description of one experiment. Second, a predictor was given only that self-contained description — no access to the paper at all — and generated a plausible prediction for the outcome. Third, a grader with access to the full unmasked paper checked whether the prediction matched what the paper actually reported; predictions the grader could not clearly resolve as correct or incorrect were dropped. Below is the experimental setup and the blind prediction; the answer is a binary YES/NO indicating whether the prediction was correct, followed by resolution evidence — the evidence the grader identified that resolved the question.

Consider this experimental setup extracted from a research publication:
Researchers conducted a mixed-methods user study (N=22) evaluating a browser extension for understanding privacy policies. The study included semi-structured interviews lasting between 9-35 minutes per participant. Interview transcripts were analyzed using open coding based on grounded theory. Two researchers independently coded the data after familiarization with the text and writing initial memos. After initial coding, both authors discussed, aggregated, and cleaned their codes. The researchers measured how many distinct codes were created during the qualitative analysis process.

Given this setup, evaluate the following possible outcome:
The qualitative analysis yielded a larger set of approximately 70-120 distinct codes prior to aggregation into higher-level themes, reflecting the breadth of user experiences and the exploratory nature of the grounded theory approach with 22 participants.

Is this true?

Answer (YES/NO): NO